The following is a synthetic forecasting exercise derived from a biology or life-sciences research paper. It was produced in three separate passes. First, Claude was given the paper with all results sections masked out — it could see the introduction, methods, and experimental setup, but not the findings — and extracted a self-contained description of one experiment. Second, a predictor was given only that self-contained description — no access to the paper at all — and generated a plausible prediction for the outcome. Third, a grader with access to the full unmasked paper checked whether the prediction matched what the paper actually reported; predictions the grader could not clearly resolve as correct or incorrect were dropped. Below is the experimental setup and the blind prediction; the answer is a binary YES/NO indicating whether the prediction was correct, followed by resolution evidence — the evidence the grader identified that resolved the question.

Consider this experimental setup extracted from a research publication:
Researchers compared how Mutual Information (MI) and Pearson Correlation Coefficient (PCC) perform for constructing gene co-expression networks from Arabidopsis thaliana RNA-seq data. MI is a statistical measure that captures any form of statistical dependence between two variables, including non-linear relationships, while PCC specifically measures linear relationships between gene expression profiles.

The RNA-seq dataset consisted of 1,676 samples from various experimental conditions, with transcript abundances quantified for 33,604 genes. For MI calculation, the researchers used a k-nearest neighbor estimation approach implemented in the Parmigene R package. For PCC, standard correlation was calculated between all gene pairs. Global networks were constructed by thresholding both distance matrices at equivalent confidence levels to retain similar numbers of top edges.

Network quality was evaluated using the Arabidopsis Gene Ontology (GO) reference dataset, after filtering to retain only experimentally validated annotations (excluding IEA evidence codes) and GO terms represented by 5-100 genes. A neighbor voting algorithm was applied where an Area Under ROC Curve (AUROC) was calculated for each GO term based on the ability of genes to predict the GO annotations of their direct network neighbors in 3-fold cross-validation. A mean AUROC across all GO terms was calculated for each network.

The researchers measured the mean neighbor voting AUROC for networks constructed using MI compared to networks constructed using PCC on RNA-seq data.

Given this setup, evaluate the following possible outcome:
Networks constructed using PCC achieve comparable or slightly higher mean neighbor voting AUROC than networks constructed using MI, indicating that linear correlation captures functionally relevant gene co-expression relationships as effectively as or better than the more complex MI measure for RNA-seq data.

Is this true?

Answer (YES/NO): YES